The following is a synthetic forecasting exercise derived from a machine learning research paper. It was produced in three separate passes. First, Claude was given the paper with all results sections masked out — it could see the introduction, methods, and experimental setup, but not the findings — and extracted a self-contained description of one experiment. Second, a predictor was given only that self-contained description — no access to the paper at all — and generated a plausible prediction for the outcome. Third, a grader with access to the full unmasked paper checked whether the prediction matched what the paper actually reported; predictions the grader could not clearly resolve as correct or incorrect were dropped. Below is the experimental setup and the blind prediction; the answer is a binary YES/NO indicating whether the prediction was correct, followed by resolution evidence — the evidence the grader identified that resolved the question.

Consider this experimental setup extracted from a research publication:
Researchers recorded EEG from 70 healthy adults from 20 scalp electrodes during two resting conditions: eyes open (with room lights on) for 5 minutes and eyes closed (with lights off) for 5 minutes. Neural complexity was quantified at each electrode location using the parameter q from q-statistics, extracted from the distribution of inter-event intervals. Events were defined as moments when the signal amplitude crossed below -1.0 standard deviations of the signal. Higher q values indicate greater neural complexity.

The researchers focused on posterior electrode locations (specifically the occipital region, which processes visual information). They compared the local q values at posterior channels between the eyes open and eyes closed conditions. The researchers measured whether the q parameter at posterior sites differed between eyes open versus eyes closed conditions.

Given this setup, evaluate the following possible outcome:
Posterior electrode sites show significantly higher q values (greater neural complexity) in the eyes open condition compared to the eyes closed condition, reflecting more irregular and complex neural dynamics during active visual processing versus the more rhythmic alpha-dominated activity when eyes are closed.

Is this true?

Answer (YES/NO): YES